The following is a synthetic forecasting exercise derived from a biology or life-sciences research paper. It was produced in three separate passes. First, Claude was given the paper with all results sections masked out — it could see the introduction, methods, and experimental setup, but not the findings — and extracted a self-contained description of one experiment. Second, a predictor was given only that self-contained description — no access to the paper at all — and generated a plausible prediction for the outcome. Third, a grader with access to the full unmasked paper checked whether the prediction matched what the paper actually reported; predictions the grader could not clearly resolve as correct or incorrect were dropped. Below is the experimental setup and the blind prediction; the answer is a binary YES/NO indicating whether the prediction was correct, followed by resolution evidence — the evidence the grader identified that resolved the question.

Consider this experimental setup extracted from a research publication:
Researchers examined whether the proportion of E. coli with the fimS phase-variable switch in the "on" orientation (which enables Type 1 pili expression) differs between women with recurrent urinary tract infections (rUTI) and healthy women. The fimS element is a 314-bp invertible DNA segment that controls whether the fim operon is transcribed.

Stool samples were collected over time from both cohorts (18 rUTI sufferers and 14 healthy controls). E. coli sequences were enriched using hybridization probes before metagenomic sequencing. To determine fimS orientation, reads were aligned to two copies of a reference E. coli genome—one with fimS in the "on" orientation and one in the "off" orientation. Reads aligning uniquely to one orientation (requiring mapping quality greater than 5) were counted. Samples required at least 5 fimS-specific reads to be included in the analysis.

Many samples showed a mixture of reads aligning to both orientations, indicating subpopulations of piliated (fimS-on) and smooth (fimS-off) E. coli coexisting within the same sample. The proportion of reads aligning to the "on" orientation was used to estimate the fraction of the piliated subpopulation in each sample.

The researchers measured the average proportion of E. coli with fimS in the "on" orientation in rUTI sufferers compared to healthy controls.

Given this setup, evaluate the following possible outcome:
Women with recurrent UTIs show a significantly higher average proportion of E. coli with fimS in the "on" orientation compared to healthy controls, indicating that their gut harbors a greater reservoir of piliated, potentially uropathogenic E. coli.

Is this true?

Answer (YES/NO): NO